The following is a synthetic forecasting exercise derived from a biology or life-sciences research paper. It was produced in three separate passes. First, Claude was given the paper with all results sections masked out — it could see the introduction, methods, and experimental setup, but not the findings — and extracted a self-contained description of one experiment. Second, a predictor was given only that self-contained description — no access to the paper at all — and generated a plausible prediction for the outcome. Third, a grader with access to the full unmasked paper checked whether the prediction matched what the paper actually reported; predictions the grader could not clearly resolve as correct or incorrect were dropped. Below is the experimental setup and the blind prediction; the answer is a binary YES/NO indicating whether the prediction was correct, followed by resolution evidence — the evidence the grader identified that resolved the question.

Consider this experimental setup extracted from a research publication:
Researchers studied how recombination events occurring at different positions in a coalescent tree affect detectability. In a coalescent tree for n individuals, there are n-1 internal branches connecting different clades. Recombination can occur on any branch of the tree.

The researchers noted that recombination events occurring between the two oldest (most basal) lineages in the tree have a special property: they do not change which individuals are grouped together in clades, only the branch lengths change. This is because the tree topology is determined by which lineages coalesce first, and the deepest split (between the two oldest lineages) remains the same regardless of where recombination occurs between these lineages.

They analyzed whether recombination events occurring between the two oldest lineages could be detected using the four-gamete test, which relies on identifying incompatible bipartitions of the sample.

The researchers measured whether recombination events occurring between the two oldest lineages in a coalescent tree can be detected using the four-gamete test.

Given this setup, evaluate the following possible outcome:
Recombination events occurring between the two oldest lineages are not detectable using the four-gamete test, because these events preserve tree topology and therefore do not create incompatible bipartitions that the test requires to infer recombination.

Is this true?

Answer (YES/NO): YES